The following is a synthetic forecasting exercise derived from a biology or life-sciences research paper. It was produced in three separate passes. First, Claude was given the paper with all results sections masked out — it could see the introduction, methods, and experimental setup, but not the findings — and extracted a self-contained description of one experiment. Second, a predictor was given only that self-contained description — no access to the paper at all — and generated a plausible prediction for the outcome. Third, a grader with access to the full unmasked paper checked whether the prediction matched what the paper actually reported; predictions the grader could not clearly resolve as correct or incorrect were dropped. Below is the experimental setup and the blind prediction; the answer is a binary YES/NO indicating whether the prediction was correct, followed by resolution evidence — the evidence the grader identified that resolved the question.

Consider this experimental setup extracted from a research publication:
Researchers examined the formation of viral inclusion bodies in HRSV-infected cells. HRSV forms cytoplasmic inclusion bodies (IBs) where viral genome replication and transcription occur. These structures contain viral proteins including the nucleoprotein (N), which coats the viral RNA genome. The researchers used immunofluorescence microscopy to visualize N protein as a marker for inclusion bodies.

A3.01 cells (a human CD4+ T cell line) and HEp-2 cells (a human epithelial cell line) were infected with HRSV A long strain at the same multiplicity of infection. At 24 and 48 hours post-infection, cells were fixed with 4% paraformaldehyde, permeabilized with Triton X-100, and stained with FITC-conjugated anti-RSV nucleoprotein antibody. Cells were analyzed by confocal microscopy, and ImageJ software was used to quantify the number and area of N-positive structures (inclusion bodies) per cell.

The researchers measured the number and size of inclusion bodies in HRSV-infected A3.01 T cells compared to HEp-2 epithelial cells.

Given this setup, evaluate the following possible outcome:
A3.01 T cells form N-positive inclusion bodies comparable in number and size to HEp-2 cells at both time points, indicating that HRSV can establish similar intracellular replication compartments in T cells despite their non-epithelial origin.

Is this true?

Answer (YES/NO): NO